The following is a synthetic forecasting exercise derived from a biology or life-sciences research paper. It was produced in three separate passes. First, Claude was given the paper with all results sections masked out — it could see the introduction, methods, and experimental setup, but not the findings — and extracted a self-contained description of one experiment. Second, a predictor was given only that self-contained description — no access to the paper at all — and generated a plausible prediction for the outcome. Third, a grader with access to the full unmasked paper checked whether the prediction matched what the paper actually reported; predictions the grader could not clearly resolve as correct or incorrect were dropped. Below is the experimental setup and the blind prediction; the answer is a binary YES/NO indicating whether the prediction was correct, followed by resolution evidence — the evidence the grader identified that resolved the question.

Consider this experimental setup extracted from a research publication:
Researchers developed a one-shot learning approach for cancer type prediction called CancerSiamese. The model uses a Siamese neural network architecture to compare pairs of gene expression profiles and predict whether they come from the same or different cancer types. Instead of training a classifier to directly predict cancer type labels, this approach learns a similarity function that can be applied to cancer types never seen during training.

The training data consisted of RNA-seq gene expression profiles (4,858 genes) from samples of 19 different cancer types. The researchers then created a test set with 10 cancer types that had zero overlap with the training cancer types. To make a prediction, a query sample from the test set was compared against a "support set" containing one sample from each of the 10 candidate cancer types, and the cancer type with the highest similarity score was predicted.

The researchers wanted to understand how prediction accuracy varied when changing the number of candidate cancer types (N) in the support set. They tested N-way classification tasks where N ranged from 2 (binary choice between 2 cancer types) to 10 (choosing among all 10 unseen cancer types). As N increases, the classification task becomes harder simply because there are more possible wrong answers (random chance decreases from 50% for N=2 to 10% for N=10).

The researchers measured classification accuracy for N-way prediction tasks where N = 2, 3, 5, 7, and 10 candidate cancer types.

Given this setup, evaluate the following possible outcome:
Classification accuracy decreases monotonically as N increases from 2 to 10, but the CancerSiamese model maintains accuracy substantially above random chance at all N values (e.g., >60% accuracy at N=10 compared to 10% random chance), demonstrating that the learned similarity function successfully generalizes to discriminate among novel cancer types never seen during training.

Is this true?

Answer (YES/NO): YES